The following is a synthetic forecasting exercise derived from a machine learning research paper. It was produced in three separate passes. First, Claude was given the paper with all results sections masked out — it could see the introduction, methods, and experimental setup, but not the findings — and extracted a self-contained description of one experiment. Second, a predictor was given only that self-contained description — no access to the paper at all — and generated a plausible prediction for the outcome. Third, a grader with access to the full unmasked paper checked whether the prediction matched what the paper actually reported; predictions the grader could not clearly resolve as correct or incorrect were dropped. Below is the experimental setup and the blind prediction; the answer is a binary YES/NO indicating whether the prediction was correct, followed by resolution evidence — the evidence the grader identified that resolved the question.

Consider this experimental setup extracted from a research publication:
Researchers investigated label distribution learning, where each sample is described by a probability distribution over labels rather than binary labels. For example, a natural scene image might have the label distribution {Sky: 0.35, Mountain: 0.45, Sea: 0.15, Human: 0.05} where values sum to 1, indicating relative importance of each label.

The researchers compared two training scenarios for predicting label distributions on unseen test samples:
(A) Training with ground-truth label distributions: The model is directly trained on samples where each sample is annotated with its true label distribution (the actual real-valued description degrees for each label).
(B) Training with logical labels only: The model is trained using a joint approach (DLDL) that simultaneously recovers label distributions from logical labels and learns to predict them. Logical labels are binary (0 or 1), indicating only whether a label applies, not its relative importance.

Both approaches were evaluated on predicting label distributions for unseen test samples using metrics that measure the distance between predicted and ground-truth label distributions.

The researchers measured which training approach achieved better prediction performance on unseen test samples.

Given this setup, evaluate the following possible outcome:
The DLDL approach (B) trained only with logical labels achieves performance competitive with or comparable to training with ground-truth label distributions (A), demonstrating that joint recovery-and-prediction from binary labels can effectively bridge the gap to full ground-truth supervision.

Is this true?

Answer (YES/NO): YES